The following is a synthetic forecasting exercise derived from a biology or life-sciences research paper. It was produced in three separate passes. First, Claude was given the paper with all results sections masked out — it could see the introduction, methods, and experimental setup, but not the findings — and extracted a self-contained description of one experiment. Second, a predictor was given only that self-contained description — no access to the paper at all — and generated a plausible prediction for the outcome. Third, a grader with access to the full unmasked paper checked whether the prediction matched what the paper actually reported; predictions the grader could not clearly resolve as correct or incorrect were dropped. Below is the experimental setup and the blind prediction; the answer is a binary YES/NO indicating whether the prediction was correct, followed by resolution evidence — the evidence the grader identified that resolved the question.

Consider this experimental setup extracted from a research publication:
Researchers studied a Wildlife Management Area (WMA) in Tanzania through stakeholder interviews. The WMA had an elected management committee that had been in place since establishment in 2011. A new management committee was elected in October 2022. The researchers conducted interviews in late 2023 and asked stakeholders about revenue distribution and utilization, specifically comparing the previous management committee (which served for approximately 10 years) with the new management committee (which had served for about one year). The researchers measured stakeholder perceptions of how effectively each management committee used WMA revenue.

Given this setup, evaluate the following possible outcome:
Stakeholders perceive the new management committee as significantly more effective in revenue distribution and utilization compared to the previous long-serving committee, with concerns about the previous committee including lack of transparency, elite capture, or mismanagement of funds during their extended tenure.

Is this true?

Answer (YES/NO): YES